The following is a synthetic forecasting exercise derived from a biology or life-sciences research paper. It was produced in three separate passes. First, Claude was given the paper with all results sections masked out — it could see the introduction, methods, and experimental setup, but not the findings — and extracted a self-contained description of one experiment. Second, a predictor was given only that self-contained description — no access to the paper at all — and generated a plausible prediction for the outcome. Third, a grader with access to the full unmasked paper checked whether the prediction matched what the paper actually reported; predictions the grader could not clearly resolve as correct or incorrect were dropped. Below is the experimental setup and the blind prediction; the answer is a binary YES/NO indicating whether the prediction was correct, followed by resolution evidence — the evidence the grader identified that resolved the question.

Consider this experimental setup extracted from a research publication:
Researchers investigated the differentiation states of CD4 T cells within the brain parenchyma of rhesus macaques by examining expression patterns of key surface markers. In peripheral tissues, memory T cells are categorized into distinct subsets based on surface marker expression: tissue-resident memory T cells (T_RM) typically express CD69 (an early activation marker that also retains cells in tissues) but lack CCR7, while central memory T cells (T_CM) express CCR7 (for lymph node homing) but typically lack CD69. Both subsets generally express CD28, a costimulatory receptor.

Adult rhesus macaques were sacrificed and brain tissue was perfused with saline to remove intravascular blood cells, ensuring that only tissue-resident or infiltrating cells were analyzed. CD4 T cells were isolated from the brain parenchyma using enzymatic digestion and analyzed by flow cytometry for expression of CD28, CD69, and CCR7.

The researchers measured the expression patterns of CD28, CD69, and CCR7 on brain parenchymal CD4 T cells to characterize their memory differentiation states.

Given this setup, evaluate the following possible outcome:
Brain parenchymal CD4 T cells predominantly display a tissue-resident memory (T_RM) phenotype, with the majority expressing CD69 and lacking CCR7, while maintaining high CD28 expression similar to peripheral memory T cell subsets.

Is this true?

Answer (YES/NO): NO